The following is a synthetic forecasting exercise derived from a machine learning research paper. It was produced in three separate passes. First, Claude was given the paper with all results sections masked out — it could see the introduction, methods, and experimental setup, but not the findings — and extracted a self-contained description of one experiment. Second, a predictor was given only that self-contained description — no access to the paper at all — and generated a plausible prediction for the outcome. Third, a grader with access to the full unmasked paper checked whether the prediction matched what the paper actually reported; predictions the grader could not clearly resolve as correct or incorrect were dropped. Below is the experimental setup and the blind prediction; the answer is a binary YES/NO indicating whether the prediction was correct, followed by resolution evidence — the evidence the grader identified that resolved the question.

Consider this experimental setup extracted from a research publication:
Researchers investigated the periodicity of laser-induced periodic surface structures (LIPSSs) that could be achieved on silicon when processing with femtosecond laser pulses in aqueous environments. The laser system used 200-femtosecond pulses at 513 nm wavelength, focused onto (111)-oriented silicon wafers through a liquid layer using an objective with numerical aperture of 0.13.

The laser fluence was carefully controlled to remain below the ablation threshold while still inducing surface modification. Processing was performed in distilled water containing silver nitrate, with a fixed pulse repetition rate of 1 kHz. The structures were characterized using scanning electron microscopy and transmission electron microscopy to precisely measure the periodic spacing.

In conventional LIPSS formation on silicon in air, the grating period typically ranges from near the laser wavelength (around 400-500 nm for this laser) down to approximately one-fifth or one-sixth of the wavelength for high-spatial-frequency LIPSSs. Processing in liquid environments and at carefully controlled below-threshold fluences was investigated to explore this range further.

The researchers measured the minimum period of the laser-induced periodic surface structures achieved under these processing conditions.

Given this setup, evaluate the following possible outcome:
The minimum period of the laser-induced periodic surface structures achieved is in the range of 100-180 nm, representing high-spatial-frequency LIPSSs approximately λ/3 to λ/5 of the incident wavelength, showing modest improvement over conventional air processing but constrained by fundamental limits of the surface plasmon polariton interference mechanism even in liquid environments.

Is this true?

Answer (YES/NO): NO